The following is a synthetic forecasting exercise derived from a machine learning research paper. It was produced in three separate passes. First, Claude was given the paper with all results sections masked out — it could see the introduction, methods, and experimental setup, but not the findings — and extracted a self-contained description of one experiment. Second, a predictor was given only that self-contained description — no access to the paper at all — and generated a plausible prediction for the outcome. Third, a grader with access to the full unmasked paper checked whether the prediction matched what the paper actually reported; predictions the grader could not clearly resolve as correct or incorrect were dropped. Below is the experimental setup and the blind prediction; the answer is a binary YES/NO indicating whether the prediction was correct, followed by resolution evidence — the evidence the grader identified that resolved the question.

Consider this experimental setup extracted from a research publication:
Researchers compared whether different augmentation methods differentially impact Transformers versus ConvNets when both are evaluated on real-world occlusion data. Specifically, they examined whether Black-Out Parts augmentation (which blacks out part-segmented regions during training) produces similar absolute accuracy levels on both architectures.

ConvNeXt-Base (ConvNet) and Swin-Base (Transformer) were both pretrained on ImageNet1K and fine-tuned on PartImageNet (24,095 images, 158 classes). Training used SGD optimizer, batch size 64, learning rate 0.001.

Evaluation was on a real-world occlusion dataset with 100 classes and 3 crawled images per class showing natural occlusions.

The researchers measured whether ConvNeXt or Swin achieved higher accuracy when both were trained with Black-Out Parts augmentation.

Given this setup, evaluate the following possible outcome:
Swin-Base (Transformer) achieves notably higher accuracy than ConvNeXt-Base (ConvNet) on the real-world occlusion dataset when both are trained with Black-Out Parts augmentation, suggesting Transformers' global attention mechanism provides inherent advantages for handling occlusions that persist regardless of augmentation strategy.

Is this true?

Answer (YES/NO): NO